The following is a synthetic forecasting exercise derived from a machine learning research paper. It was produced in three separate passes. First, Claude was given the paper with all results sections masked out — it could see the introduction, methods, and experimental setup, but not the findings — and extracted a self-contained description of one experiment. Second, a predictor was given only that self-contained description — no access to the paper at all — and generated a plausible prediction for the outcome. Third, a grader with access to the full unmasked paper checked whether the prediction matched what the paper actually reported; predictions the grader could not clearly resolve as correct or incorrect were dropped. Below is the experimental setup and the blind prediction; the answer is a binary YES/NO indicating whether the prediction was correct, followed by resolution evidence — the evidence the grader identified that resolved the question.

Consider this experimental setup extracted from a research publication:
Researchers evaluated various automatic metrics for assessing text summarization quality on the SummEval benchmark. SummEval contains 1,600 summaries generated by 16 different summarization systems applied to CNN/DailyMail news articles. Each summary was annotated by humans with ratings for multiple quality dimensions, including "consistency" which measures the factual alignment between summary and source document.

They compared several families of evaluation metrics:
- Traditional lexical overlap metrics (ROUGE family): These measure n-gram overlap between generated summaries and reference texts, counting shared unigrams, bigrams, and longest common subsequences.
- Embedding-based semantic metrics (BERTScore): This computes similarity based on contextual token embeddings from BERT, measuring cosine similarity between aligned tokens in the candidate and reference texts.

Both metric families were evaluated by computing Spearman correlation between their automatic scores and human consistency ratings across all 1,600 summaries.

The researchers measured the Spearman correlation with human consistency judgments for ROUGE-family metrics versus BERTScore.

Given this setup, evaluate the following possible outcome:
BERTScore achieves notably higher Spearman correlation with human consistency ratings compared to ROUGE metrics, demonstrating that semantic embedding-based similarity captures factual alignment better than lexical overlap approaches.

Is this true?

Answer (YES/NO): NO